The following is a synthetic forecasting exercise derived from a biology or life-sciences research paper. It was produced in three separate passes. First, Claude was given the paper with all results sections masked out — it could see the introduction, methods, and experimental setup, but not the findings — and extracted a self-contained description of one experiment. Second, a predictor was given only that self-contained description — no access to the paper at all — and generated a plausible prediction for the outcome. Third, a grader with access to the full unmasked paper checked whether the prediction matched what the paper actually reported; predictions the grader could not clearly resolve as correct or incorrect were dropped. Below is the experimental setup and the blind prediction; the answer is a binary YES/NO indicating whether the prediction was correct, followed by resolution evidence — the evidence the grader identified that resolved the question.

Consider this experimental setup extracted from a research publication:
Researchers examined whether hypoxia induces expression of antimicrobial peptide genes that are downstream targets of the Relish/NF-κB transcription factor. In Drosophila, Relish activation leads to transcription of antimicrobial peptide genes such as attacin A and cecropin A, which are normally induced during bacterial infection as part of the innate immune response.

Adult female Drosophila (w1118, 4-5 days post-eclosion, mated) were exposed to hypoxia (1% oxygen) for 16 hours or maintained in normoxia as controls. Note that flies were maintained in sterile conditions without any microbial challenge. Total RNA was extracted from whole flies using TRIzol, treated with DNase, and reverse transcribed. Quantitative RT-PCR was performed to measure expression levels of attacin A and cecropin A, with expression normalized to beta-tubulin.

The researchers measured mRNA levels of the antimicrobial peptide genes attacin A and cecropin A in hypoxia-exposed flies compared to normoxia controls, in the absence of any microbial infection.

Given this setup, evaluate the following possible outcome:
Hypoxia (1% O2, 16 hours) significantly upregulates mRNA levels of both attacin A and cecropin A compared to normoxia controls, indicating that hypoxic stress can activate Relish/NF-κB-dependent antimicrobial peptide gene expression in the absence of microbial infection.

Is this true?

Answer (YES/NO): YES